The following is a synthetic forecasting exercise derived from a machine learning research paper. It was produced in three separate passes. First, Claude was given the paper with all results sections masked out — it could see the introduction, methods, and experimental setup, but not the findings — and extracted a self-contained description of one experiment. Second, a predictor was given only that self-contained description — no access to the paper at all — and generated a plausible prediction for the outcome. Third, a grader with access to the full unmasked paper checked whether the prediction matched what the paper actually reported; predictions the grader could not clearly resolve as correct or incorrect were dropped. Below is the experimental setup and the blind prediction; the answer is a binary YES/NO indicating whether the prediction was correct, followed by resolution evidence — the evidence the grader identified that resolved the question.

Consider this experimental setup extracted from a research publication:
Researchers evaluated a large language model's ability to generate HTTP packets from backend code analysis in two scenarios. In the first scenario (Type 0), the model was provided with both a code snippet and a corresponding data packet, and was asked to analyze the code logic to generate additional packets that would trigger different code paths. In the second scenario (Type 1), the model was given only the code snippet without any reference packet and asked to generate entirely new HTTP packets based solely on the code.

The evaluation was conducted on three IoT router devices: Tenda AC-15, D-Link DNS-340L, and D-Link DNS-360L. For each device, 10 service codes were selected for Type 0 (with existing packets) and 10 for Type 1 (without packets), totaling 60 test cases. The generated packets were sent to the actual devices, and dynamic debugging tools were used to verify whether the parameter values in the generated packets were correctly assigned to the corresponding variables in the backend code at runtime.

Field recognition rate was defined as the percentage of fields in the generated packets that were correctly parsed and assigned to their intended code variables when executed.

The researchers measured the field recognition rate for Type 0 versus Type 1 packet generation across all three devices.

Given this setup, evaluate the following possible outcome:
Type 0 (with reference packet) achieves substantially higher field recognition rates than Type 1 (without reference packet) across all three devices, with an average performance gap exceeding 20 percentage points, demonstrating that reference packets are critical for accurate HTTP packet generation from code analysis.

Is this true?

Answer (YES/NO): NO